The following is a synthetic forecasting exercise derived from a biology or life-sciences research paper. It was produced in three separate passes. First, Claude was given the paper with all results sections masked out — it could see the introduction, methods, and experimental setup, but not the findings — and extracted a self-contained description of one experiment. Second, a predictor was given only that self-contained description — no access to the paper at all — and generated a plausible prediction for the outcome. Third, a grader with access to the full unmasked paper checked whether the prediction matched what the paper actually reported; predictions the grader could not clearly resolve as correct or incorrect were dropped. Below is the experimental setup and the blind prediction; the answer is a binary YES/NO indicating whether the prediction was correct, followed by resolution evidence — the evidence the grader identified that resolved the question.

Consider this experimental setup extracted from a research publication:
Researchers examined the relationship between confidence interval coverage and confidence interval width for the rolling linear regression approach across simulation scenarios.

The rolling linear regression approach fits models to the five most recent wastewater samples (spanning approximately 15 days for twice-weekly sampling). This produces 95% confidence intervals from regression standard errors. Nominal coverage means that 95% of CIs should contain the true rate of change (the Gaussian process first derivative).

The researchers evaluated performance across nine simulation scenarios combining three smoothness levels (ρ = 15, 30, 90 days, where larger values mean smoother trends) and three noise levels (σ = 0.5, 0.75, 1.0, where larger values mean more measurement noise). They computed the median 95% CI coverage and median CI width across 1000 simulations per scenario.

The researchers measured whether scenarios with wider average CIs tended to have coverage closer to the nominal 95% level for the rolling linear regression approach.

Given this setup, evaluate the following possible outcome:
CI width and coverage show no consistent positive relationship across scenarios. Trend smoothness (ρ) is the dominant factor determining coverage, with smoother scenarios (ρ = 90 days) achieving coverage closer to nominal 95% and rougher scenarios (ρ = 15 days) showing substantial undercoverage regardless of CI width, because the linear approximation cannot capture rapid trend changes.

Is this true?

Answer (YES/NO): NO